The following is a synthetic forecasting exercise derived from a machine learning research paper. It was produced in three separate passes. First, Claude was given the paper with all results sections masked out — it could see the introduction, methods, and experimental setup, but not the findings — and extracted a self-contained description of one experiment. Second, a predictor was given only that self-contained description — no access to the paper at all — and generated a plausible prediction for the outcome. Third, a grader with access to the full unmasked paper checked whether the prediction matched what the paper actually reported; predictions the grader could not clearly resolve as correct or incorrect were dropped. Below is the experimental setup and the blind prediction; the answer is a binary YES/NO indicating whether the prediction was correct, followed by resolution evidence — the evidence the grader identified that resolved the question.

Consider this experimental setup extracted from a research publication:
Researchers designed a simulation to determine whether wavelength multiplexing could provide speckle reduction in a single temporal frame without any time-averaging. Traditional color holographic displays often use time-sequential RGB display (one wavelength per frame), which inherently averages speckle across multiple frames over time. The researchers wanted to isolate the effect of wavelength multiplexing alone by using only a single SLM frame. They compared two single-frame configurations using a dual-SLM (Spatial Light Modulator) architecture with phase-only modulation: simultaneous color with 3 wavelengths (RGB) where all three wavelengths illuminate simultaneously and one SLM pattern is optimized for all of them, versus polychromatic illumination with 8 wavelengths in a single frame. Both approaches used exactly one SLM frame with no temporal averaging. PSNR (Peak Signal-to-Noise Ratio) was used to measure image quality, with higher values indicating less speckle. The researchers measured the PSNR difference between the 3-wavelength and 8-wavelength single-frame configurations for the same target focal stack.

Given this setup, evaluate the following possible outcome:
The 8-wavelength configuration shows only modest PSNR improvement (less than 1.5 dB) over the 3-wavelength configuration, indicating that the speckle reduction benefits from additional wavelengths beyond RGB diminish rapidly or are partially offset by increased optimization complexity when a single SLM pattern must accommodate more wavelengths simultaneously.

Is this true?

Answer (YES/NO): NO